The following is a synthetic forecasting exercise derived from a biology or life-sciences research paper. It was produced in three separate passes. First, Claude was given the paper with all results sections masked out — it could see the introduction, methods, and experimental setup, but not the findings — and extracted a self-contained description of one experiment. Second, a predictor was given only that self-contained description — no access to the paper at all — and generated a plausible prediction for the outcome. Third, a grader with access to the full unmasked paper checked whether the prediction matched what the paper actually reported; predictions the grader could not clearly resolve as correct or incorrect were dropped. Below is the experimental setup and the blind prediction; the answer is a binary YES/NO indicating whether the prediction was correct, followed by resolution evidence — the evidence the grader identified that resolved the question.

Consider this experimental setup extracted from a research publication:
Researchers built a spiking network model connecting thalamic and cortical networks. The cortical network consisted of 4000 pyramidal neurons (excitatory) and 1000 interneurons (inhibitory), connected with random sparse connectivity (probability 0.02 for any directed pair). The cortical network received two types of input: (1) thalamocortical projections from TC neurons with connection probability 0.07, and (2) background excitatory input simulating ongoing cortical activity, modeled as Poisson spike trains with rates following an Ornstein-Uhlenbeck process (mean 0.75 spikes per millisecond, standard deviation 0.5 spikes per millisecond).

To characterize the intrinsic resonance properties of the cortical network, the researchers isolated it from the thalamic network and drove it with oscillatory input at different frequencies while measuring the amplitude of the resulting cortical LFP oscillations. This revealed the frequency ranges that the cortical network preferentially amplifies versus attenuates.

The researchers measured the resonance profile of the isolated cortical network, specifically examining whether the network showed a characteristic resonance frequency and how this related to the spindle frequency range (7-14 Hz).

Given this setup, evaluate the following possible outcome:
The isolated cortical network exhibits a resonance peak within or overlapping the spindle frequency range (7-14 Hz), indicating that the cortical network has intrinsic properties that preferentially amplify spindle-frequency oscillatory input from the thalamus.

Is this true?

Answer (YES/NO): NO